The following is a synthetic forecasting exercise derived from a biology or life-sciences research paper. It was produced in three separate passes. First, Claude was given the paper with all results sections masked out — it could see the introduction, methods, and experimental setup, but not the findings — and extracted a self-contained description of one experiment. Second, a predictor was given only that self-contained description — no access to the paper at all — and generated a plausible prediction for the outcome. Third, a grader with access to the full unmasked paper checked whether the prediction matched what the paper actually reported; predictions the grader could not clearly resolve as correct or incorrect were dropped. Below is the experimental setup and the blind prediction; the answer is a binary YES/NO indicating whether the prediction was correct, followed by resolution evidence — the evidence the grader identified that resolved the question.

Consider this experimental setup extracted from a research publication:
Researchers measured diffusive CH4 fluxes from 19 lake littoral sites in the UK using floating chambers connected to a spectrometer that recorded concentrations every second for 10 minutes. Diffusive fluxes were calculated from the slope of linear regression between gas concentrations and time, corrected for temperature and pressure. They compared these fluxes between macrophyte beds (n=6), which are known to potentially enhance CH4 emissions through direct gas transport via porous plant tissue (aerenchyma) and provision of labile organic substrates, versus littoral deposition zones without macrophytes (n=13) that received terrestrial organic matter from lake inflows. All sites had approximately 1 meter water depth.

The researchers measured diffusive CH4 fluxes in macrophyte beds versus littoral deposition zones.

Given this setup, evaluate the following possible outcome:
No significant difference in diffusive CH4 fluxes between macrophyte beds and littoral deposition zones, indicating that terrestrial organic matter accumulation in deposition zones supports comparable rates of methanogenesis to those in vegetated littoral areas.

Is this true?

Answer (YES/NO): NO